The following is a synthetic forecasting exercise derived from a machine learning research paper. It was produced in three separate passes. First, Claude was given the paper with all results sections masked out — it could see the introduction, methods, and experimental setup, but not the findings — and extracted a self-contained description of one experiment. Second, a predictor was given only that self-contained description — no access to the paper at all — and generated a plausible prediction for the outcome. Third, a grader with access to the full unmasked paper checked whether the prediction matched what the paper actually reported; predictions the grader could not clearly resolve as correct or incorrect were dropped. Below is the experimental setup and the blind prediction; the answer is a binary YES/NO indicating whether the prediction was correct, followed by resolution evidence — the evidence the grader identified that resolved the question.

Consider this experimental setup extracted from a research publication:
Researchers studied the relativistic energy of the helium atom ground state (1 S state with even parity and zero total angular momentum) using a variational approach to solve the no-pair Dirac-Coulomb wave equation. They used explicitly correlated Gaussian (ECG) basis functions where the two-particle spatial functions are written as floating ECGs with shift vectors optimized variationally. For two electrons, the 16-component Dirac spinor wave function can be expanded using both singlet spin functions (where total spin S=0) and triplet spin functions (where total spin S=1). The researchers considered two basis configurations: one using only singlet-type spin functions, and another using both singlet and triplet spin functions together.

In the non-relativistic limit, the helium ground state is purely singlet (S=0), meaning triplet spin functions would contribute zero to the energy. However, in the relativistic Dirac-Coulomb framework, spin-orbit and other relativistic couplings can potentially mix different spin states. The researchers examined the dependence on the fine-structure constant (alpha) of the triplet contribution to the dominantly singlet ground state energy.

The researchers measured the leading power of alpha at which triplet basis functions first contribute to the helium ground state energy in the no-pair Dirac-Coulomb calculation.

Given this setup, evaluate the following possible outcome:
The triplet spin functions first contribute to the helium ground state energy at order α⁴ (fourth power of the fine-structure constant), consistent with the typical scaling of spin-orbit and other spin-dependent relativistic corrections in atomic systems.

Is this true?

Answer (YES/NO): YES